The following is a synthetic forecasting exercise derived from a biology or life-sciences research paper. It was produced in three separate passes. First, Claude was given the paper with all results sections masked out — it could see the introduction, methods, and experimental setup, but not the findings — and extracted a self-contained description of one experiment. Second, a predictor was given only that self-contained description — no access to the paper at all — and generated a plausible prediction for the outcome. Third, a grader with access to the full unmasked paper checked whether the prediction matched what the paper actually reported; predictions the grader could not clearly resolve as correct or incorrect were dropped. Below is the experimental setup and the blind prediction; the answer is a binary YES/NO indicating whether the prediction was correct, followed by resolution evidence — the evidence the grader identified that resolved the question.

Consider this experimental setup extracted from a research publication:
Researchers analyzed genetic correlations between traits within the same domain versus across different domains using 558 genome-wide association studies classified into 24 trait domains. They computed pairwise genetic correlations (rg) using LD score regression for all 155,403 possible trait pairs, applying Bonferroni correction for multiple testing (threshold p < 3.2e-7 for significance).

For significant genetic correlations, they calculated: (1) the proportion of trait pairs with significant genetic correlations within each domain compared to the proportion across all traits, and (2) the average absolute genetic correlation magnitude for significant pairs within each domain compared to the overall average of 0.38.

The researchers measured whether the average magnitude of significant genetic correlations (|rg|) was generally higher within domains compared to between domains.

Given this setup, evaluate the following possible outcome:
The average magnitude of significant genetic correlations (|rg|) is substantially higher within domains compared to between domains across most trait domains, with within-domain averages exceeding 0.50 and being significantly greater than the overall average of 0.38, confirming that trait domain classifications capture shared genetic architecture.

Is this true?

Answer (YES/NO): NO